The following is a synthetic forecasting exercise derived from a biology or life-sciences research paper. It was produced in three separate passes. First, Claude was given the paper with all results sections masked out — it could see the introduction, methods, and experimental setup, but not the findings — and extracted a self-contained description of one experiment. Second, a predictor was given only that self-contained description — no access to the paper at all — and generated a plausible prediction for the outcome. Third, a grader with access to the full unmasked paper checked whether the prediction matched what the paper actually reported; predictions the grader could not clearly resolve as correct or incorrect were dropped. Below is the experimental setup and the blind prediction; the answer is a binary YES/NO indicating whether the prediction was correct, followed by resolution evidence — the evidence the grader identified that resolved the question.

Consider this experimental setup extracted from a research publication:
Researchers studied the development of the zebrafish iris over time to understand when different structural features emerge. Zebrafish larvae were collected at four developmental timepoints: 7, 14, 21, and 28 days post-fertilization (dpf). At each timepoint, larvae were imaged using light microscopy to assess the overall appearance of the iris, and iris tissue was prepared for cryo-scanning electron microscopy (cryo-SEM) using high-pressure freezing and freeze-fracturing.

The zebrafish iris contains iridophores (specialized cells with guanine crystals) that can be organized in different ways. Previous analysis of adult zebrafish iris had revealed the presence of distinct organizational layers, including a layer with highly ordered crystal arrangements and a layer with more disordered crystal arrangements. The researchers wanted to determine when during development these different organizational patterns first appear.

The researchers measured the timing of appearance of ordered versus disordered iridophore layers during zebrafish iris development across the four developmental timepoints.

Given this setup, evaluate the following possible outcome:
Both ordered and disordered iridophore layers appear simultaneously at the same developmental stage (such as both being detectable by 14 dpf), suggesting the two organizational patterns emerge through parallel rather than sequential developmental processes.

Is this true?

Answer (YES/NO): NO